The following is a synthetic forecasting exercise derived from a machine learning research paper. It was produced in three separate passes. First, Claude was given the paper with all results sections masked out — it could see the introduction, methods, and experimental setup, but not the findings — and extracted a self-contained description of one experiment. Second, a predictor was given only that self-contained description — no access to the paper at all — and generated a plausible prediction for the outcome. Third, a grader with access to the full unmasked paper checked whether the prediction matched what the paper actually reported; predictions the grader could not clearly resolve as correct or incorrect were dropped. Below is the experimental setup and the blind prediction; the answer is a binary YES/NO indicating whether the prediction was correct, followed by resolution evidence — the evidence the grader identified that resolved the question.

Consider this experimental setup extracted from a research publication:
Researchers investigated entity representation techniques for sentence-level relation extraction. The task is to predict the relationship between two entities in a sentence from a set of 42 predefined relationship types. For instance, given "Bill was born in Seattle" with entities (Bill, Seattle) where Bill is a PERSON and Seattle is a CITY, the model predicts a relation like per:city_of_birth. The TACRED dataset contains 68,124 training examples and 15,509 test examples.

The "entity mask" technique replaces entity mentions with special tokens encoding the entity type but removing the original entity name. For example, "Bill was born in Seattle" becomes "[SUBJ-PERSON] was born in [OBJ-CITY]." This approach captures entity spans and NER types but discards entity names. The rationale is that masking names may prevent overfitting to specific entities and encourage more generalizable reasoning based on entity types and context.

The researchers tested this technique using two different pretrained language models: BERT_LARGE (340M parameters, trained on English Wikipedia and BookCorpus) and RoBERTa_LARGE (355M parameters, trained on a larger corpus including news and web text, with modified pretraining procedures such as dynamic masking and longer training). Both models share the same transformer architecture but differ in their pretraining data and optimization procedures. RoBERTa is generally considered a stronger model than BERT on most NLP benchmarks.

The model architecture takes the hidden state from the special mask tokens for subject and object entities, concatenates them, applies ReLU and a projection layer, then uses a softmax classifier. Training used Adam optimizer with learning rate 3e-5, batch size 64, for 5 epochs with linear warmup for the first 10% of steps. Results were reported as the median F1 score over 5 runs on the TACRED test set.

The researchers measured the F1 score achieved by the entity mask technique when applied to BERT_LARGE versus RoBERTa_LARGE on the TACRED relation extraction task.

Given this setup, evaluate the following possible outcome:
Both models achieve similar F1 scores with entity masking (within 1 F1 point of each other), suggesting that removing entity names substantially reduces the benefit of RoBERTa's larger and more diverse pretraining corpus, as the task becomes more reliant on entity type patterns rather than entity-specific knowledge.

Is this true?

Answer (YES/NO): NO